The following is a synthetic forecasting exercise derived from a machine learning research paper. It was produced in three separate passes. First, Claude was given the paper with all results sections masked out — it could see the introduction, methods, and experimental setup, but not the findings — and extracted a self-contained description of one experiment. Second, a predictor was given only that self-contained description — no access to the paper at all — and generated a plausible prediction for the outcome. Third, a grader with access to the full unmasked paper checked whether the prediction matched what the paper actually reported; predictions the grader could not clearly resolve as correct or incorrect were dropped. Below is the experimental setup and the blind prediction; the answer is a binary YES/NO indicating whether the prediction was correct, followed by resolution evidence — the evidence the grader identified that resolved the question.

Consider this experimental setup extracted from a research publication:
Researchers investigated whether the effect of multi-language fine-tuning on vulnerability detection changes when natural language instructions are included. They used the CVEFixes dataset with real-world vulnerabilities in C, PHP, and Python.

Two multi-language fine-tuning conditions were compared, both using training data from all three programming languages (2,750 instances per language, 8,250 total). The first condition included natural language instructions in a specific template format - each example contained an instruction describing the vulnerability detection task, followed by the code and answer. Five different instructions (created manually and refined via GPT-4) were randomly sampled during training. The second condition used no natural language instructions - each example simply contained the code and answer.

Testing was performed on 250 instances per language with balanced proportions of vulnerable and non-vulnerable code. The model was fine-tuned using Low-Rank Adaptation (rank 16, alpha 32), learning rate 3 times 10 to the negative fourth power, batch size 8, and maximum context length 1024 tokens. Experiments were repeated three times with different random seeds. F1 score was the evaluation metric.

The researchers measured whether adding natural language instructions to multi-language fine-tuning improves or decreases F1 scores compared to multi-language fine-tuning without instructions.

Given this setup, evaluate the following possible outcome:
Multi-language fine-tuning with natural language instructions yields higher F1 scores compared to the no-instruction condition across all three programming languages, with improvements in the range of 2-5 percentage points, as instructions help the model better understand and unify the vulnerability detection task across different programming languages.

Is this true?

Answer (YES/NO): NO